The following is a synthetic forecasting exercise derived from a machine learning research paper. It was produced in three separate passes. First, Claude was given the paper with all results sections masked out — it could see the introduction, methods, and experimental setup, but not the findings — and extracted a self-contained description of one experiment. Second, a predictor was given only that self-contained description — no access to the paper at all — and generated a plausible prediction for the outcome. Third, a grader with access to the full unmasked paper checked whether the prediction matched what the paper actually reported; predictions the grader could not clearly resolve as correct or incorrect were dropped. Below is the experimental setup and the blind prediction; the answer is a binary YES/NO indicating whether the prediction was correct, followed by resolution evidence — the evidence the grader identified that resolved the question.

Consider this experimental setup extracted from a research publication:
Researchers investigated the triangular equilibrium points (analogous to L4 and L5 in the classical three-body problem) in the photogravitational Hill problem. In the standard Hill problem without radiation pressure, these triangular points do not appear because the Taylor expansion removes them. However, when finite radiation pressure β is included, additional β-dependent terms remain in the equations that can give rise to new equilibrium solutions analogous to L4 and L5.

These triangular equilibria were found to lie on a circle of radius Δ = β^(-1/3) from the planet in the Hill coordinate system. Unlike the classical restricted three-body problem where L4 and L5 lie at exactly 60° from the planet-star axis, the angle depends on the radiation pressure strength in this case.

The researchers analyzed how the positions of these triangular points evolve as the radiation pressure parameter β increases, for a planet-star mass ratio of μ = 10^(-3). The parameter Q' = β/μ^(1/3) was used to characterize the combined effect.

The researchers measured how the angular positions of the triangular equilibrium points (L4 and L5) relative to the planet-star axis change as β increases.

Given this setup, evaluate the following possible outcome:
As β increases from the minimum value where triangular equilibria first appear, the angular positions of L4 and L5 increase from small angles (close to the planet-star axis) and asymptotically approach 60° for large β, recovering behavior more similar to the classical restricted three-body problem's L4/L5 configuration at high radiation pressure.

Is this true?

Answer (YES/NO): NO